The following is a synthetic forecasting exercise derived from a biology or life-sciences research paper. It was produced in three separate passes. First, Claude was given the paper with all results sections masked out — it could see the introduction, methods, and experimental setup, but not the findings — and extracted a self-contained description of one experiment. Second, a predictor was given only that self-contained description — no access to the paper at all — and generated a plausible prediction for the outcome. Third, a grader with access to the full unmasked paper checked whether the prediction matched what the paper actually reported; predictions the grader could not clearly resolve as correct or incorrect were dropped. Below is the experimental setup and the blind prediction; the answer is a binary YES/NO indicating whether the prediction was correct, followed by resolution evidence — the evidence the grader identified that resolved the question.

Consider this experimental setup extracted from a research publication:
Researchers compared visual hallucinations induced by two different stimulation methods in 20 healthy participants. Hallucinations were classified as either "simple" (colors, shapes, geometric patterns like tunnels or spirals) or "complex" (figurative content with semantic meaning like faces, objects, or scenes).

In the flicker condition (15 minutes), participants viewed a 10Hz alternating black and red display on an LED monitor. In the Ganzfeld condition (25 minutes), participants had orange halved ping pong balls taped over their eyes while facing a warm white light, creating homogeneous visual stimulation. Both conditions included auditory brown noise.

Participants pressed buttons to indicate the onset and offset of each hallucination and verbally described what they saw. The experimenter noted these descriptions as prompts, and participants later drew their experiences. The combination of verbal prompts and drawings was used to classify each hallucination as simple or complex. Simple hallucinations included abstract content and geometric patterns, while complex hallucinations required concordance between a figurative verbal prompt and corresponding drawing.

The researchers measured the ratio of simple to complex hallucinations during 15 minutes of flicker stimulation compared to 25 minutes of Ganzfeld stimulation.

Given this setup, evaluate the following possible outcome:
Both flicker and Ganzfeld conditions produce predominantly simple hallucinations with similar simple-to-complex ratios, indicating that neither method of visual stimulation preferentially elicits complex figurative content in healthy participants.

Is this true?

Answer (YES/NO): YES